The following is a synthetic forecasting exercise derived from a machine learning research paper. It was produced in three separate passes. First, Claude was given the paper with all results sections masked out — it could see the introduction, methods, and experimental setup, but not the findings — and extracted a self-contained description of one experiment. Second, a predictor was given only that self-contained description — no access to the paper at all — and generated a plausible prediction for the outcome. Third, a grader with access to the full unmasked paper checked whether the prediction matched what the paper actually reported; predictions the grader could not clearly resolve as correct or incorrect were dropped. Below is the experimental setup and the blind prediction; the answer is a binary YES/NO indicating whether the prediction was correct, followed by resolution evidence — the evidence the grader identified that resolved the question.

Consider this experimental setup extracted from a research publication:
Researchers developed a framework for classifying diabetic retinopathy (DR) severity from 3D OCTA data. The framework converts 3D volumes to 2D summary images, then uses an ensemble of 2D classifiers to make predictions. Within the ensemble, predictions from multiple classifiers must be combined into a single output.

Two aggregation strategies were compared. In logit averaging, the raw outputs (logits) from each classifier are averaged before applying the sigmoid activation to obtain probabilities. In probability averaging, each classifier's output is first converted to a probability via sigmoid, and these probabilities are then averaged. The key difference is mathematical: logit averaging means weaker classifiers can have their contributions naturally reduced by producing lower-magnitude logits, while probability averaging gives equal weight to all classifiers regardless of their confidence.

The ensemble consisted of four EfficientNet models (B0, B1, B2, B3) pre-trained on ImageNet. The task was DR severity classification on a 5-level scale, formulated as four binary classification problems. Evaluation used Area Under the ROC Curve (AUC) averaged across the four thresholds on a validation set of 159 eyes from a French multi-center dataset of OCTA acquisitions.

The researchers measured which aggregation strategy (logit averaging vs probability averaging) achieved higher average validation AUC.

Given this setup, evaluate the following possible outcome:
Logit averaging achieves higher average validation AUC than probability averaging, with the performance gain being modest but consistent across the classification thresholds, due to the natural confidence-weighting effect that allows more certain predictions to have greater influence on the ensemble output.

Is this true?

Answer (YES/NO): NO